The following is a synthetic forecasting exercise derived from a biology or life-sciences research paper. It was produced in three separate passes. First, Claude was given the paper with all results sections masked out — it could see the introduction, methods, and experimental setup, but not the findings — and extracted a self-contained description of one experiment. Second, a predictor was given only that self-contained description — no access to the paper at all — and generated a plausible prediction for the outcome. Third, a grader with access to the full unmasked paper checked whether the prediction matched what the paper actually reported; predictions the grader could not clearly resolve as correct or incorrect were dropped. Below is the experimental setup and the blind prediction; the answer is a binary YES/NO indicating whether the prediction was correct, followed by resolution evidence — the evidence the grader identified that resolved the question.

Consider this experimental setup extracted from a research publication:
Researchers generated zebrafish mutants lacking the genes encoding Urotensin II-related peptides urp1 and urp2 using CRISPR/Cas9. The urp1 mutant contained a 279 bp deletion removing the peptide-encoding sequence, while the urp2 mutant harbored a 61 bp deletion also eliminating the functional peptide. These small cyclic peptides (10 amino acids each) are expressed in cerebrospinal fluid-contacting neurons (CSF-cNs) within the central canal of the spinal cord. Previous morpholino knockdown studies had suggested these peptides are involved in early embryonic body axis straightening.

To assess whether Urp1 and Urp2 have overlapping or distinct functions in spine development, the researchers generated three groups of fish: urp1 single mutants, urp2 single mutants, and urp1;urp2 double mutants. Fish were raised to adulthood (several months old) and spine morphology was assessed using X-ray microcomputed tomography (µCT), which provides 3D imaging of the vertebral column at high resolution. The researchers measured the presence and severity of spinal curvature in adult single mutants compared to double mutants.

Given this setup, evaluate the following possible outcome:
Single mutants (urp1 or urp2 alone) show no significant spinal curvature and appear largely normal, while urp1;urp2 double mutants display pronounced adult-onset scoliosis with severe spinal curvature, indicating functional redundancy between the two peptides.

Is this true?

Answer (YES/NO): NO